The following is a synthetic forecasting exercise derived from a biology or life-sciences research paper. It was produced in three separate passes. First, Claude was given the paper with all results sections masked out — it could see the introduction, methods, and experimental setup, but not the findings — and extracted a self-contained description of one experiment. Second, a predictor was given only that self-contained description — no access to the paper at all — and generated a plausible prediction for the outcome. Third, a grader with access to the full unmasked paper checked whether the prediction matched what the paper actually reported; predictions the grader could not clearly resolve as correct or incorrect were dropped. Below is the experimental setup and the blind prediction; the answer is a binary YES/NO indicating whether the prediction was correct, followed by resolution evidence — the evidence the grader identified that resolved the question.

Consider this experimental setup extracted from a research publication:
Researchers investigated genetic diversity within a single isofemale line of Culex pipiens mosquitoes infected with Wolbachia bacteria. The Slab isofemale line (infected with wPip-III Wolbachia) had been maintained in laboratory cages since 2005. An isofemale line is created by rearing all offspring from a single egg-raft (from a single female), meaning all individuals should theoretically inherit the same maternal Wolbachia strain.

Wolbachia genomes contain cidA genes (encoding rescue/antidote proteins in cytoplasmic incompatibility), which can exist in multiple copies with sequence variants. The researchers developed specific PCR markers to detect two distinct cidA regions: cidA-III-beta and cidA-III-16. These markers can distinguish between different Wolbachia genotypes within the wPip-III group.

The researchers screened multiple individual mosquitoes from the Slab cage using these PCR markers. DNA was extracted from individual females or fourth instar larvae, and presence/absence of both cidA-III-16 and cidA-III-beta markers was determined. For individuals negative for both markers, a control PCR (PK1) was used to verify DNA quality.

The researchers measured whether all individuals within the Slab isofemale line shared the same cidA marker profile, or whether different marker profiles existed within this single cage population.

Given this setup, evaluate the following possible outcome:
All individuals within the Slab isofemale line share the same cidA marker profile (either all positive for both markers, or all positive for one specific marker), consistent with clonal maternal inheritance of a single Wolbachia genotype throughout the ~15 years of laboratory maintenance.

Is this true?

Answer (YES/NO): NO